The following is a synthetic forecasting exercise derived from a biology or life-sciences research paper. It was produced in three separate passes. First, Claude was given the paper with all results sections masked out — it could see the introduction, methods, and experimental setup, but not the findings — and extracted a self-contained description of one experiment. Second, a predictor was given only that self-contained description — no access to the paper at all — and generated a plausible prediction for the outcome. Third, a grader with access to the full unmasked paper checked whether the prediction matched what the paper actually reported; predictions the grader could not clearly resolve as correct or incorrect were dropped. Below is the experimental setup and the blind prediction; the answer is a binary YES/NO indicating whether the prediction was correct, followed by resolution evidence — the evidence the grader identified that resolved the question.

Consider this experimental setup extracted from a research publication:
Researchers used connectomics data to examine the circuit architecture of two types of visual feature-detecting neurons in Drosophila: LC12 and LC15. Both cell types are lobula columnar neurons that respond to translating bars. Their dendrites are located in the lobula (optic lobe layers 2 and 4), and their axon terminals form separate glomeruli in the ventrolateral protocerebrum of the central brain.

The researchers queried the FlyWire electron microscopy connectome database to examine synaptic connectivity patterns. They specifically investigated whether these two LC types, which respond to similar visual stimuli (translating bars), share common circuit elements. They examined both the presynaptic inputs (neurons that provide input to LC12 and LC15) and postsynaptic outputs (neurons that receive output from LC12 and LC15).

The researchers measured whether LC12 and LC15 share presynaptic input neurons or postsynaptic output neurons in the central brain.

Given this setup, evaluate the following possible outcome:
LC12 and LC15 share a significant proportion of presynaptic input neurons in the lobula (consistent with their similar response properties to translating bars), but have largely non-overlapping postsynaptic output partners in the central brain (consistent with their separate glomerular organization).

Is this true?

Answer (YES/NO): NO